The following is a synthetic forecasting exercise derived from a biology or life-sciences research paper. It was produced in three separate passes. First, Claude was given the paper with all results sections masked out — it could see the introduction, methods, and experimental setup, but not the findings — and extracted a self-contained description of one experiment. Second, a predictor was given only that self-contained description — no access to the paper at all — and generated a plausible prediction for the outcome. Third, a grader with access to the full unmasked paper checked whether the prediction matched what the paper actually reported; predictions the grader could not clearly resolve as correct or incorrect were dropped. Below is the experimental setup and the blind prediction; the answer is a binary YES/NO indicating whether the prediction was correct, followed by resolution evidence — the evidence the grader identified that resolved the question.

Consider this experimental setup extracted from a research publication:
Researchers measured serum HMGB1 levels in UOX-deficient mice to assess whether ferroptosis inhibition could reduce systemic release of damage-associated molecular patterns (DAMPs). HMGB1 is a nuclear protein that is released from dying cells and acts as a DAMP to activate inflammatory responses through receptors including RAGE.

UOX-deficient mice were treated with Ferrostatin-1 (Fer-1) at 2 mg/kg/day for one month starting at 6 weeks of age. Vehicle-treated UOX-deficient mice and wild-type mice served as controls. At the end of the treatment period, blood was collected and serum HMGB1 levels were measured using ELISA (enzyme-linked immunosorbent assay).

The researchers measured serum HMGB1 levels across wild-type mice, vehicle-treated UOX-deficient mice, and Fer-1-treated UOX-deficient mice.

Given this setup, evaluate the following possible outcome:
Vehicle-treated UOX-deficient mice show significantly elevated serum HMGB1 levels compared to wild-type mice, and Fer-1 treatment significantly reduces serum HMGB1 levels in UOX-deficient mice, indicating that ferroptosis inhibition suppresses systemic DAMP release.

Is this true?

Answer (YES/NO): YES